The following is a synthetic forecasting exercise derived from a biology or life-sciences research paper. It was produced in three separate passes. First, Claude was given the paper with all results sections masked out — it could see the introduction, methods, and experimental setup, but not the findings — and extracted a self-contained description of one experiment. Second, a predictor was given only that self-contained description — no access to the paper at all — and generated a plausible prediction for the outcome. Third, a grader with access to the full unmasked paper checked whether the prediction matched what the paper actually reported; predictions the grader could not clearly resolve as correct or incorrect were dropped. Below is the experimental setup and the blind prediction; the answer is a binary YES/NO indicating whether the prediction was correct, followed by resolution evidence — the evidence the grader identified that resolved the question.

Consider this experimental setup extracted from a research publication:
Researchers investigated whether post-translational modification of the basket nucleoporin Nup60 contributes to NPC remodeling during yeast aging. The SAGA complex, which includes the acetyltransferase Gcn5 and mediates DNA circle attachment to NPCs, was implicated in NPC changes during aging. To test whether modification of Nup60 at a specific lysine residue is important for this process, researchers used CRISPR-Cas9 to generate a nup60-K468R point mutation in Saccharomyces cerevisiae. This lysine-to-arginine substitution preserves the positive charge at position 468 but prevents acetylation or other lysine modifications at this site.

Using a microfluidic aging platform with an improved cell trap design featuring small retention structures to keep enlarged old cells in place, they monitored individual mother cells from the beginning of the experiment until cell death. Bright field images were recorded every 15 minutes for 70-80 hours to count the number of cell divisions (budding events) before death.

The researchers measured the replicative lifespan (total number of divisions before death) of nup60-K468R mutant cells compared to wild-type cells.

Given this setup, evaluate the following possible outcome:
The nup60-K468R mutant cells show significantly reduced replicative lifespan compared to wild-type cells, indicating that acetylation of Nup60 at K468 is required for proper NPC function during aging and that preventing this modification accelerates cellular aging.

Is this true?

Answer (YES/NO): NO